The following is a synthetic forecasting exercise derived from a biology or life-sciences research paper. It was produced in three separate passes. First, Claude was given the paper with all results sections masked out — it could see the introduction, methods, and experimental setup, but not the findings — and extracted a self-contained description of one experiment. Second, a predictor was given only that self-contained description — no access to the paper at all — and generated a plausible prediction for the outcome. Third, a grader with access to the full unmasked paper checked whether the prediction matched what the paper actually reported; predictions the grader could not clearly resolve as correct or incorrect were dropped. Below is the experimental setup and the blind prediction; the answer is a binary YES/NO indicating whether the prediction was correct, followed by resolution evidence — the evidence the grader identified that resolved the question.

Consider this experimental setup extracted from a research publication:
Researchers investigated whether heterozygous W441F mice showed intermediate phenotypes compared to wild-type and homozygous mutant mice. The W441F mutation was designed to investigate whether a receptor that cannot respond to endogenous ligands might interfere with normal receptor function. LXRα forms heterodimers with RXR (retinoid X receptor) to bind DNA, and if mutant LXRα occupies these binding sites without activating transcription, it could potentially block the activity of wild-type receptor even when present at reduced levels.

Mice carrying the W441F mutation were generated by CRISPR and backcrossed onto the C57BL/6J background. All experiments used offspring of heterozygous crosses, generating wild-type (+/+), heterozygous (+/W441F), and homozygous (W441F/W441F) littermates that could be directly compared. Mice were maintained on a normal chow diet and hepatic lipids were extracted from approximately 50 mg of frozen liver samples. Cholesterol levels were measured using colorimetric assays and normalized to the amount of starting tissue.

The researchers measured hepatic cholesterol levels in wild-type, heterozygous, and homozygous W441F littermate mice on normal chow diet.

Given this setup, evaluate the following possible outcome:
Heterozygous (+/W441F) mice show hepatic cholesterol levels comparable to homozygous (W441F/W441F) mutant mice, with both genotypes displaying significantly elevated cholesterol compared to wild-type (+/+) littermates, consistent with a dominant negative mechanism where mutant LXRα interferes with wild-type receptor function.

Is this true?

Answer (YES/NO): NO